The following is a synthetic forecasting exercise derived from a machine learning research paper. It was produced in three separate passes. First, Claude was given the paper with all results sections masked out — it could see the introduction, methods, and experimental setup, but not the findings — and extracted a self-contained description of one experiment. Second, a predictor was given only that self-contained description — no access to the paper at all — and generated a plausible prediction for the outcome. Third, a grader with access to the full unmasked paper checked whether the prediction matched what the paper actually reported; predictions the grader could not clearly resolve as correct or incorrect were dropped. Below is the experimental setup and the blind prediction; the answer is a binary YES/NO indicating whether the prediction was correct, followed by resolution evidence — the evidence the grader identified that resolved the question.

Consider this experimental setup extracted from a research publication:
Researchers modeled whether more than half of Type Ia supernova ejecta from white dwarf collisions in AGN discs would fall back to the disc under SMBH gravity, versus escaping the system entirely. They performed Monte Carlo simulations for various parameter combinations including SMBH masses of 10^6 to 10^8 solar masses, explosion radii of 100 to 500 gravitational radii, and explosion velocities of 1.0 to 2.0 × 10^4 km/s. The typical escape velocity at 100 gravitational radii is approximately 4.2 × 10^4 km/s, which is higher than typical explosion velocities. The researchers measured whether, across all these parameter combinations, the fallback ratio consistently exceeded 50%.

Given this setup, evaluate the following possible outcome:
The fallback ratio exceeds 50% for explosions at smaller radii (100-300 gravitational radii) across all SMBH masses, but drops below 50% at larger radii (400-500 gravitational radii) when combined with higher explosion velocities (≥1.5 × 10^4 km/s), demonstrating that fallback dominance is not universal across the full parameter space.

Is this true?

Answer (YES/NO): NO